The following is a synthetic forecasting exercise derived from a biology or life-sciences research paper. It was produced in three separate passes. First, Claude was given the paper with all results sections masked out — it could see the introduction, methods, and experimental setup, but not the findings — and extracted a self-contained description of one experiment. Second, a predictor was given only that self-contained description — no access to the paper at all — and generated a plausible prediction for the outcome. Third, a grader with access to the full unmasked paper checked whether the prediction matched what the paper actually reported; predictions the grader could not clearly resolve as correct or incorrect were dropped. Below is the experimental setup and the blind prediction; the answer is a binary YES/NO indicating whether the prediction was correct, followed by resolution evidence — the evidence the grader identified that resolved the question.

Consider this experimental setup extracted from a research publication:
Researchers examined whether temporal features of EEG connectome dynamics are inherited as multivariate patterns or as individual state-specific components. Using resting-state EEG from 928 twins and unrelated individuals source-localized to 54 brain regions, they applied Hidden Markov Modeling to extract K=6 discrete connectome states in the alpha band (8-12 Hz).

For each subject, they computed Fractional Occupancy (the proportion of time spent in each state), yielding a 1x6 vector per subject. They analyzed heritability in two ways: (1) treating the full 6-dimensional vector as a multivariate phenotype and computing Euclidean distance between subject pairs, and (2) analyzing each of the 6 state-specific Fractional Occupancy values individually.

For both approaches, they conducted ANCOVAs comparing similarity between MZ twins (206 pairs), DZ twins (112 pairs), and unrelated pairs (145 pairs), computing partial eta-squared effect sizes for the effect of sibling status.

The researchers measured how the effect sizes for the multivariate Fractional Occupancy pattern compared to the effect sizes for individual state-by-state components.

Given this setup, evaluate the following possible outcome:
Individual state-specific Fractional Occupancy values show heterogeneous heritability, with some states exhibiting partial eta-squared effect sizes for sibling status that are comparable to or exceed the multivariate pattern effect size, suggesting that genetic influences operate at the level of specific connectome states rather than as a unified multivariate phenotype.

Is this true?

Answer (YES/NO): NO